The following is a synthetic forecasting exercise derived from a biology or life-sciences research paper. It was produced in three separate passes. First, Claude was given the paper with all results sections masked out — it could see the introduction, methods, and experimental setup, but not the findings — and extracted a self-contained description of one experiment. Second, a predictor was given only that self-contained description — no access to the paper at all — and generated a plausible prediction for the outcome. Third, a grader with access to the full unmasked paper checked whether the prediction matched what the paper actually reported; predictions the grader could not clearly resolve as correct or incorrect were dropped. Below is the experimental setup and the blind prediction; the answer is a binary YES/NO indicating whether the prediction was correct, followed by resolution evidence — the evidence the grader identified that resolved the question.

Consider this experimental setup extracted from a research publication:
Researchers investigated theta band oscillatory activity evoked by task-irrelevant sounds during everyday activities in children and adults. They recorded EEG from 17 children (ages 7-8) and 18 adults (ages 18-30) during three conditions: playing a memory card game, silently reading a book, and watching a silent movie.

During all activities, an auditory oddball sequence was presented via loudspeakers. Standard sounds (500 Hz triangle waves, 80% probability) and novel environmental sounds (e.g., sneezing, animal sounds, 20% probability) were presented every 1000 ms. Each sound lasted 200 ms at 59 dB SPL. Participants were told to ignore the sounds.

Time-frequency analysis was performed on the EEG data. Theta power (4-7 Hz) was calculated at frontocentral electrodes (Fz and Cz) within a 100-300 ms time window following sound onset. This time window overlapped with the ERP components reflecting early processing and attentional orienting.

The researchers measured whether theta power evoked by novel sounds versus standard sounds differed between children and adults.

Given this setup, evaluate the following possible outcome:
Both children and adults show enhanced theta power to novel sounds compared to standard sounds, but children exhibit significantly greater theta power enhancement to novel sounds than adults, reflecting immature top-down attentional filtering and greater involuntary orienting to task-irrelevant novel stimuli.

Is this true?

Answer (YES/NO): NO